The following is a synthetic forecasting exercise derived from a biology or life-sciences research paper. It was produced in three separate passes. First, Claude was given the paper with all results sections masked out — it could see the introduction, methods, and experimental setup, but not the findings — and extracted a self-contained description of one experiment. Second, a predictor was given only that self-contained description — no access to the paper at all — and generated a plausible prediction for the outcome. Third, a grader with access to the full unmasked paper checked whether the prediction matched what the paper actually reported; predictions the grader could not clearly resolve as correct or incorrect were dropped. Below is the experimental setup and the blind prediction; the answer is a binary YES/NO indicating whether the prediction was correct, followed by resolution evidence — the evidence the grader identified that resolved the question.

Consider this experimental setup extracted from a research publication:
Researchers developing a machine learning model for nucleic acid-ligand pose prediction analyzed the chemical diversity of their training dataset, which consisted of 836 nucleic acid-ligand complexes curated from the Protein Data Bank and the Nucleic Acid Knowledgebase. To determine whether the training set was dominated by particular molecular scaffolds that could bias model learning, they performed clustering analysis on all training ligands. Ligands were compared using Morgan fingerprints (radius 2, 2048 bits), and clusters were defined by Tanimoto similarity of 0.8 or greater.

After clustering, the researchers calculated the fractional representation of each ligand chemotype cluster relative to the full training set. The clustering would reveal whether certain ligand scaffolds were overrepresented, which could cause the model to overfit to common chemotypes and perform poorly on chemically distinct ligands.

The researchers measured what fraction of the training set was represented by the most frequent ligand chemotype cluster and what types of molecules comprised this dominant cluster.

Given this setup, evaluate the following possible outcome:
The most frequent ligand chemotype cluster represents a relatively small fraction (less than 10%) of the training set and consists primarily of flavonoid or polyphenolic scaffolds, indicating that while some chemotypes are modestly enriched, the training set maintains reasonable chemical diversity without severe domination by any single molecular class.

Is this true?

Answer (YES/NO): NO